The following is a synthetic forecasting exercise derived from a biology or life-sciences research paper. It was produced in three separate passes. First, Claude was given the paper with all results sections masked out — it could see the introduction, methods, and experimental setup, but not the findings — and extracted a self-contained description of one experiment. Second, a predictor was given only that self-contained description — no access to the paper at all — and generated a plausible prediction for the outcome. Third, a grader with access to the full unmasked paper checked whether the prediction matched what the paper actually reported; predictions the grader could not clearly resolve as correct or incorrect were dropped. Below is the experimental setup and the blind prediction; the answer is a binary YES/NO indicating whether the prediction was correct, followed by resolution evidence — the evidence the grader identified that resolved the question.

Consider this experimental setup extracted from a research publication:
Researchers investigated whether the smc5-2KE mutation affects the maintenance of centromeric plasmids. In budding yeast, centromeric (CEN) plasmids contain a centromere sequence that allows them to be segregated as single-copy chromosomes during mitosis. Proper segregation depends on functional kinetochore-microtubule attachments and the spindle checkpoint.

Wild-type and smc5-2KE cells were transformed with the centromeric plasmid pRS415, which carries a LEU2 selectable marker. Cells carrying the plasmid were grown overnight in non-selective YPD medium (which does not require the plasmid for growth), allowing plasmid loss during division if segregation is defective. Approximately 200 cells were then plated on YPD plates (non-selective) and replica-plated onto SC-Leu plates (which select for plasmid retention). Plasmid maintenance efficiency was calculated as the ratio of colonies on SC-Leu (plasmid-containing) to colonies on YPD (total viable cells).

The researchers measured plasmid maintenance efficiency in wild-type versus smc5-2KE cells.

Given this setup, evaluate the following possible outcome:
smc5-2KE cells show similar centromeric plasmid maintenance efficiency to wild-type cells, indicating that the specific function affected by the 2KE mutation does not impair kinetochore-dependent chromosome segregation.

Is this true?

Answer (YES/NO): YES